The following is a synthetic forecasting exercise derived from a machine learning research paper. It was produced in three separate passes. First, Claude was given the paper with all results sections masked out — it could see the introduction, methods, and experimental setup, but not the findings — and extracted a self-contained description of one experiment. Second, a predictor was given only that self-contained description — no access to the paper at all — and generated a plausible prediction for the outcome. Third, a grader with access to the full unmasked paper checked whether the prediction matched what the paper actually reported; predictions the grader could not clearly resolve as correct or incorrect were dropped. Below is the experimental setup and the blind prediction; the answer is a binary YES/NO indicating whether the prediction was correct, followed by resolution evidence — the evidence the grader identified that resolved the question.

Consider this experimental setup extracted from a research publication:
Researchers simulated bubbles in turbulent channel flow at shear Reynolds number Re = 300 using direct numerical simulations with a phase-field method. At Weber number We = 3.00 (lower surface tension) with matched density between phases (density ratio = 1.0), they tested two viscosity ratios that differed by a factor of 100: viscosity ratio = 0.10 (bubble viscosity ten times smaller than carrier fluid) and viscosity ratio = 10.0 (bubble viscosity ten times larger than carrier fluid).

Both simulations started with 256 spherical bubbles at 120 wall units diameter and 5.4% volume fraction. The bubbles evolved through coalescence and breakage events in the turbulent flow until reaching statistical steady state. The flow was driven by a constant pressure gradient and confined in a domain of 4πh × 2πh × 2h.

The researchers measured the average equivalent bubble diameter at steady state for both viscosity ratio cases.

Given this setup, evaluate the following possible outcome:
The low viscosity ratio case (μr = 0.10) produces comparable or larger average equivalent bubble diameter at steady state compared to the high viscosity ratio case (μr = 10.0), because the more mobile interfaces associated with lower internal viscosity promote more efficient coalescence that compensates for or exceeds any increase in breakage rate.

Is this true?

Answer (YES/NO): NO